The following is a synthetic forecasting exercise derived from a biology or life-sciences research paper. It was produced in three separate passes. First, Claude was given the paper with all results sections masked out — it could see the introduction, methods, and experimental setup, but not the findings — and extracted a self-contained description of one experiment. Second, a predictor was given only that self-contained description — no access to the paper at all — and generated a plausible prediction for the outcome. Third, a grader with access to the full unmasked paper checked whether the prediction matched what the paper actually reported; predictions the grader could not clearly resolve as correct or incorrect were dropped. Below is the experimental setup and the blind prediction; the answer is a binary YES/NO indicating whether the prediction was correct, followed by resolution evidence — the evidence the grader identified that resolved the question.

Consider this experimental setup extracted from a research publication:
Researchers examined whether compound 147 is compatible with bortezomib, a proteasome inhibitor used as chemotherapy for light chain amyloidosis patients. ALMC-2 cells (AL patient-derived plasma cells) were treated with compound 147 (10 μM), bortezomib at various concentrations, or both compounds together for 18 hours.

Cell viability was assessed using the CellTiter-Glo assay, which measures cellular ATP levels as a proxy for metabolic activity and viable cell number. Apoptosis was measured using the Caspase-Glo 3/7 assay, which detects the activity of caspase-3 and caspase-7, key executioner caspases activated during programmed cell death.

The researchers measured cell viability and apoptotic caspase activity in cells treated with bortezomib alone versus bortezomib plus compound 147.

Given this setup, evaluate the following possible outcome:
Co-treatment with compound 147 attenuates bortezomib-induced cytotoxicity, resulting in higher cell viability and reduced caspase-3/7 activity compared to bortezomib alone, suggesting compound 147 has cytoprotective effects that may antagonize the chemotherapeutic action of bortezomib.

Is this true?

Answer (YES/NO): NO